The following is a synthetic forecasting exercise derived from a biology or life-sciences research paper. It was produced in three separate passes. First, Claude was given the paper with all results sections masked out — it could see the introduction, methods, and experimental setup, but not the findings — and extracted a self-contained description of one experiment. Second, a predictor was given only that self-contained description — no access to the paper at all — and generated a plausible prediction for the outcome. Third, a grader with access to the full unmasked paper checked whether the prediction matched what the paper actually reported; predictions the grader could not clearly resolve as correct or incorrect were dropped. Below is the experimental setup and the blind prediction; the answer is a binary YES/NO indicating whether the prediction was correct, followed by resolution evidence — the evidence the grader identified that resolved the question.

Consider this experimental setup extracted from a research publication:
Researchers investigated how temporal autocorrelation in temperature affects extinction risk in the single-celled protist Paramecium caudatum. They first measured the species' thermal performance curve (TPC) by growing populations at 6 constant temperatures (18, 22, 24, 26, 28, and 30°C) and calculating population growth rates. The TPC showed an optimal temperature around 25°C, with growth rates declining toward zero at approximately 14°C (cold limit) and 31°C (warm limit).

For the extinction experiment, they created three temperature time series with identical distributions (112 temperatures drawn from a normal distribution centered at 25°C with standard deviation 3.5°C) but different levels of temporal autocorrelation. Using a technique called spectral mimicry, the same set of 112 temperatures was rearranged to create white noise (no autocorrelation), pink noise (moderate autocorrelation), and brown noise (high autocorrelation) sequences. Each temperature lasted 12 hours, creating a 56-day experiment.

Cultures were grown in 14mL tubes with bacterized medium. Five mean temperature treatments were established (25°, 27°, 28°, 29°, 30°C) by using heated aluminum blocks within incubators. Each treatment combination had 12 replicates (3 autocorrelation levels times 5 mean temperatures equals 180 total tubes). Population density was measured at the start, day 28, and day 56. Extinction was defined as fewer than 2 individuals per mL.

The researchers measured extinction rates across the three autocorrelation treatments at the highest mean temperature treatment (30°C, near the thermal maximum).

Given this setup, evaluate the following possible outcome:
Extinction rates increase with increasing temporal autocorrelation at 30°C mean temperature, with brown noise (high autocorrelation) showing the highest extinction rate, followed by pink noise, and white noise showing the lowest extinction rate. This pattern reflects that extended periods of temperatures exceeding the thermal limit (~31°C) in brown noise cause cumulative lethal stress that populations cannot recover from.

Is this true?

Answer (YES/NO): NO